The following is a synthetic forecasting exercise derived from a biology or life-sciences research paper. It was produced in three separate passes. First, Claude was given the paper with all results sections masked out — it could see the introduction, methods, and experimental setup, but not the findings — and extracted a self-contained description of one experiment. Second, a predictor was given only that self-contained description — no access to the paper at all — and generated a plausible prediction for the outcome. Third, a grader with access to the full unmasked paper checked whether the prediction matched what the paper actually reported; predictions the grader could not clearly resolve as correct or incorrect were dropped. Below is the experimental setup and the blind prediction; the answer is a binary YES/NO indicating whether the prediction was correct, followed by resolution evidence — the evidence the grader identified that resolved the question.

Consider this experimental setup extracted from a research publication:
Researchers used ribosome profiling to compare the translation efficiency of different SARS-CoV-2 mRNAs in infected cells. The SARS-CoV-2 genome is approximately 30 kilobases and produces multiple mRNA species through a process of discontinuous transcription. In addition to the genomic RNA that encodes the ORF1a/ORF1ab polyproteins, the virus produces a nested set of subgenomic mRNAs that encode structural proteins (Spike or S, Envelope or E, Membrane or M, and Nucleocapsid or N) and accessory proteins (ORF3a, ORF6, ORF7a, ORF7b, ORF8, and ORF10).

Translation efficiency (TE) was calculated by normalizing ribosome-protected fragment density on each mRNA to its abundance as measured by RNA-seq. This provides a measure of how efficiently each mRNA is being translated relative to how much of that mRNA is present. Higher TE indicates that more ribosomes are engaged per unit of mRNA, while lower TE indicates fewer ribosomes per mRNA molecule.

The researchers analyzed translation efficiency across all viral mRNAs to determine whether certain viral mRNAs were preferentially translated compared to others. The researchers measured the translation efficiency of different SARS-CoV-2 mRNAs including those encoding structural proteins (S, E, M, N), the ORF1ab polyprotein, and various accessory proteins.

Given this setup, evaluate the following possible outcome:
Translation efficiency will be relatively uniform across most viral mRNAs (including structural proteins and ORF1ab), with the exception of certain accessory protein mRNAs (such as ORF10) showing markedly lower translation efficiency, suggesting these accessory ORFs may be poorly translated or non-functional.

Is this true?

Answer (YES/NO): NO